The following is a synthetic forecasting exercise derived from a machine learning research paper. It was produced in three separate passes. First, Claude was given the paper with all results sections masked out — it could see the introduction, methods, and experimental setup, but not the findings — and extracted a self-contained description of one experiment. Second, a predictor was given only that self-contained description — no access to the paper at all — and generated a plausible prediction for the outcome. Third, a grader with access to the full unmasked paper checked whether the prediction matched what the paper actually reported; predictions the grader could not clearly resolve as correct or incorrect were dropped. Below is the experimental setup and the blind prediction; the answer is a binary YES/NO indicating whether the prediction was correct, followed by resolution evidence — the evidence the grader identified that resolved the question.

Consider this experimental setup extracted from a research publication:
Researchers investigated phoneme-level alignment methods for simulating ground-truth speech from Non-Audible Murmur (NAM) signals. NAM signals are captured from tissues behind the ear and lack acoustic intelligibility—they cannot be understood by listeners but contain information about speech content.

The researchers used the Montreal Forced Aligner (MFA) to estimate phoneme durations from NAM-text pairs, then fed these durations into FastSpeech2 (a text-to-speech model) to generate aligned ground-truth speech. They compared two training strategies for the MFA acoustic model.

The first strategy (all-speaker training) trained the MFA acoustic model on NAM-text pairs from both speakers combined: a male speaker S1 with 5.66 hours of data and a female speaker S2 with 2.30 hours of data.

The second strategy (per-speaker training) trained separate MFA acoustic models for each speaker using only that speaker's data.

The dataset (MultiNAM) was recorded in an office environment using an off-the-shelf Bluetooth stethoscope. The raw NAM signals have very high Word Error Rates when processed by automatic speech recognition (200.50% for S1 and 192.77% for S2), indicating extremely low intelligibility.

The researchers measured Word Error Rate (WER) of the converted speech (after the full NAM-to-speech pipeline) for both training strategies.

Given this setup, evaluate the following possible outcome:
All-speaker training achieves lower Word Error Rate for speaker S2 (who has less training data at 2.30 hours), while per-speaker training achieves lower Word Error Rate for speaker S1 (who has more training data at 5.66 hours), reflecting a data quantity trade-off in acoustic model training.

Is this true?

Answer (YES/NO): NO